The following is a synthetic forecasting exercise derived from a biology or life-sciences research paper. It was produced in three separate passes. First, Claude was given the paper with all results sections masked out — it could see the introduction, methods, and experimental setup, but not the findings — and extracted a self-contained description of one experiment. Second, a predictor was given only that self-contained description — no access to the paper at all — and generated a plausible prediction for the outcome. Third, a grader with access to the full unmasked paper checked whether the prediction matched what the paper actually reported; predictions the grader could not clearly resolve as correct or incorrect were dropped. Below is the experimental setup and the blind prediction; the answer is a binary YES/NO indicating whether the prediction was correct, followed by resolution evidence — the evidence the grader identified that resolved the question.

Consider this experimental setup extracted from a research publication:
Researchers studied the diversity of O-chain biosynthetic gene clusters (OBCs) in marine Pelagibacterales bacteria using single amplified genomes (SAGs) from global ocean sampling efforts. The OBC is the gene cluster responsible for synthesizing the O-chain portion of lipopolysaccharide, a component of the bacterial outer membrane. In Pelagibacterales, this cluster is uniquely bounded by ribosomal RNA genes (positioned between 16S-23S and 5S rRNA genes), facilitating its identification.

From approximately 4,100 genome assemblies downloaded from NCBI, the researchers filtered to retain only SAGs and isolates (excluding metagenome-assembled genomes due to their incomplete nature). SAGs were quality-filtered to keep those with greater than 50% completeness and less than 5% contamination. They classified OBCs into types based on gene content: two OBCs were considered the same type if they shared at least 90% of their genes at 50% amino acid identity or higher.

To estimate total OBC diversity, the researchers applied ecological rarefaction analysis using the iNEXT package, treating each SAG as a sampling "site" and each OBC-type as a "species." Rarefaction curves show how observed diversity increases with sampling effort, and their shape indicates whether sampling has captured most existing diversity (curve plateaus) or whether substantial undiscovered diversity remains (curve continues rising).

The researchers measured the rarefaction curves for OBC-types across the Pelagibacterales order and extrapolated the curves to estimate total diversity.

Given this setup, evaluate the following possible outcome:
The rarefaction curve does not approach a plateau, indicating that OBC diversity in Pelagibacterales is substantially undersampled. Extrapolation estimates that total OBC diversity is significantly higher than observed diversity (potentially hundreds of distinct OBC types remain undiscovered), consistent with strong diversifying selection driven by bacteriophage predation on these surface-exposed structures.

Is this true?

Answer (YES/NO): YES